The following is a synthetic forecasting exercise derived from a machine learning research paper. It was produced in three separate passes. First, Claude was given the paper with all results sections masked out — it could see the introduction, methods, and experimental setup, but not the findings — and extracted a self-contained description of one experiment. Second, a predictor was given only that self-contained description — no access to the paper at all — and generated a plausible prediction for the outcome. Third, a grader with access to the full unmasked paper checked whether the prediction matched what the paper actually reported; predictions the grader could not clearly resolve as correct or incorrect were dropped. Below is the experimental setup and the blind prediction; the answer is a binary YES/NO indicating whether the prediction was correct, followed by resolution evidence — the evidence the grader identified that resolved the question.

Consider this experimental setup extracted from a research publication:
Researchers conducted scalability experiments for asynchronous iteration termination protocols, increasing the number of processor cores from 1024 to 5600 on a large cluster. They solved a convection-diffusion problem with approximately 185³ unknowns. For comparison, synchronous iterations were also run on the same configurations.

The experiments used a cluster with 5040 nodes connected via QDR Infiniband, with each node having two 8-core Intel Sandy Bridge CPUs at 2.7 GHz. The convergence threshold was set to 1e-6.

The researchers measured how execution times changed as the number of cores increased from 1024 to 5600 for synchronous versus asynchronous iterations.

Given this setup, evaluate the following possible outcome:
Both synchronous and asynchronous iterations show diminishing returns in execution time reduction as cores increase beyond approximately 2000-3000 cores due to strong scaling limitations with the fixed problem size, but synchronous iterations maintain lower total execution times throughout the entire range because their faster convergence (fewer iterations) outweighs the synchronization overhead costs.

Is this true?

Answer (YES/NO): NO